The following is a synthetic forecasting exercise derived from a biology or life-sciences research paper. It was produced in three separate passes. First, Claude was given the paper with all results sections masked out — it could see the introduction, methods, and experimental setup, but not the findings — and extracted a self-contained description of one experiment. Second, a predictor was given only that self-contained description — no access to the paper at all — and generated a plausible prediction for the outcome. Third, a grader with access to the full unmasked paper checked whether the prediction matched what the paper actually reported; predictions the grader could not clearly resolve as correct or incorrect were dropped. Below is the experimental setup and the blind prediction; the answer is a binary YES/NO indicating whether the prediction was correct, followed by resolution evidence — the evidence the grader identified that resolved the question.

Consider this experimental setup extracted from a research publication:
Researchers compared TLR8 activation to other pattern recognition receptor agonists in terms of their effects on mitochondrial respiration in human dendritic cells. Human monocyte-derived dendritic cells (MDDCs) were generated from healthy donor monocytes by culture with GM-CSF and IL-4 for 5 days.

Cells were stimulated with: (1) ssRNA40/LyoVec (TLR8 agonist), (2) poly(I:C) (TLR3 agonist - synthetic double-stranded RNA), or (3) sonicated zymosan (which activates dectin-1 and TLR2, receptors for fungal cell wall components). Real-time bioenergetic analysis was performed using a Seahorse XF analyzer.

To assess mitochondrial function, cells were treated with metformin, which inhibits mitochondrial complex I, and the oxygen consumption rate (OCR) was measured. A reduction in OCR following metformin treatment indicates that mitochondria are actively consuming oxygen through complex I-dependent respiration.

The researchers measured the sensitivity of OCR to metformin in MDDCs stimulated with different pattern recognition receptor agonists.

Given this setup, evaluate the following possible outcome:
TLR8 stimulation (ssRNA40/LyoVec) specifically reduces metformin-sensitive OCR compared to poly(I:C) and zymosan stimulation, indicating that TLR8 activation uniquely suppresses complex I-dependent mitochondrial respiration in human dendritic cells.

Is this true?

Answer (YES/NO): NO